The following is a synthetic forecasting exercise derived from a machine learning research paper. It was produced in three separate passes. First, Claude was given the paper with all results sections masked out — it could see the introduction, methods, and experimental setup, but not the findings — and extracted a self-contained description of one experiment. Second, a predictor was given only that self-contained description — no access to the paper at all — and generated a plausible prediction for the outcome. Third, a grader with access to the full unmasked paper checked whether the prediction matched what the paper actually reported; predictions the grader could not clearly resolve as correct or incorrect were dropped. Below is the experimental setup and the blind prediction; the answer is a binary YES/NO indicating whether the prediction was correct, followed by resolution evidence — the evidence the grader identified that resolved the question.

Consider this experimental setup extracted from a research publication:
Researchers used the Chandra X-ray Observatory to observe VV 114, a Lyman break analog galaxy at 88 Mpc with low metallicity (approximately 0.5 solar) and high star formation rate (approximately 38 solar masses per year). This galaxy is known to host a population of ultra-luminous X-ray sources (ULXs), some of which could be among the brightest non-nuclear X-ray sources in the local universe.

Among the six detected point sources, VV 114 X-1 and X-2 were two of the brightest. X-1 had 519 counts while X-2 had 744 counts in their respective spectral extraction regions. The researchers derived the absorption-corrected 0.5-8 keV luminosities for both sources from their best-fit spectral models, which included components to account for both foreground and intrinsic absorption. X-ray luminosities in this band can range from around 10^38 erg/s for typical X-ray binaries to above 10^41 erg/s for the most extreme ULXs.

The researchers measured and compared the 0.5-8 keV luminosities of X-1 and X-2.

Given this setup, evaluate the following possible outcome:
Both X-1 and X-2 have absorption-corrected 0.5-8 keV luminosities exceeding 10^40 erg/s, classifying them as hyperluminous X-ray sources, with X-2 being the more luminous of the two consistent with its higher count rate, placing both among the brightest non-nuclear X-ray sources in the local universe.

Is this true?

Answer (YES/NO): NO